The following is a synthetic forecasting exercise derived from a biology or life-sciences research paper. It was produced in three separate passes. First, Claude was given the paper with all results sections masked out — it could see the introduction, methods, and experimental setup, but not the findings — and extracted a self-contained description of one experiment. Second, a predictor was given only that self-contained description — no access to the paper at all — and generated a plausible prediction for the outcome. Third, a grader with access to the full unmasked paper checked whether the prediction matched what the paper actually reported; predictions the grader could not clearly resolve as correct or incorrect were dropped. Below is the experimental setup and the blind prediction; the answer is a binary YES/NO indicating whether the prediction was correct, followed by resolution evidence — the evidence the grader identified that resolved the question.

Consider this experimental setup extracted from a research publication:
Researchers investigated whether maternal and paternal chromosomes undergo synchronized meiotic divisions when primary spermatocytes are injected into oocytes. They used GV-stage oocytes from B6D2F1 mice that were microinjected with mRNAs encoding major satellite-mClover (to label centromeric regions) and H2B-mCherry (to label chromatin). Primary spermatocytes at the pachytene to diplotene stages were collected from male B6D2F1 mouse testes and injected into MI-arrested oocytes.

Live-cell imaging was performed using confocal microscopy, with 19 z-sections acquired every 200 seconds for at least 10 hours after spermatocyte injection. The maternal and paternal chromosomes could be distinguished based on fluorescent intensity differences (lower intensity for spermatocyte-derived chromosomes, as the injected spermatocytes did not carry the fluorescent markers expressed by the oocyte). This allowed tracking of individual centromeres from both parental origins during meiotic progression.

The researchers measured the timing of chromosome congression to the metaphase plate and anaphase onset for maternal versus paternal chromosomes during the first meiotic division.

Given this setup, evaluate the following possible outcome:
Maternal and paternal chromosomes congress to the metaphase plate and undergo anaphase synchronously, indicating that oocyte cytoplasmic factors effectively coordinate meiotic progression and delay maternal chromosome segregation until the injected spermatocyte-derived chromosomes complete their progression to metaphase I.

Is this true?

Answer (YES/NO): NO